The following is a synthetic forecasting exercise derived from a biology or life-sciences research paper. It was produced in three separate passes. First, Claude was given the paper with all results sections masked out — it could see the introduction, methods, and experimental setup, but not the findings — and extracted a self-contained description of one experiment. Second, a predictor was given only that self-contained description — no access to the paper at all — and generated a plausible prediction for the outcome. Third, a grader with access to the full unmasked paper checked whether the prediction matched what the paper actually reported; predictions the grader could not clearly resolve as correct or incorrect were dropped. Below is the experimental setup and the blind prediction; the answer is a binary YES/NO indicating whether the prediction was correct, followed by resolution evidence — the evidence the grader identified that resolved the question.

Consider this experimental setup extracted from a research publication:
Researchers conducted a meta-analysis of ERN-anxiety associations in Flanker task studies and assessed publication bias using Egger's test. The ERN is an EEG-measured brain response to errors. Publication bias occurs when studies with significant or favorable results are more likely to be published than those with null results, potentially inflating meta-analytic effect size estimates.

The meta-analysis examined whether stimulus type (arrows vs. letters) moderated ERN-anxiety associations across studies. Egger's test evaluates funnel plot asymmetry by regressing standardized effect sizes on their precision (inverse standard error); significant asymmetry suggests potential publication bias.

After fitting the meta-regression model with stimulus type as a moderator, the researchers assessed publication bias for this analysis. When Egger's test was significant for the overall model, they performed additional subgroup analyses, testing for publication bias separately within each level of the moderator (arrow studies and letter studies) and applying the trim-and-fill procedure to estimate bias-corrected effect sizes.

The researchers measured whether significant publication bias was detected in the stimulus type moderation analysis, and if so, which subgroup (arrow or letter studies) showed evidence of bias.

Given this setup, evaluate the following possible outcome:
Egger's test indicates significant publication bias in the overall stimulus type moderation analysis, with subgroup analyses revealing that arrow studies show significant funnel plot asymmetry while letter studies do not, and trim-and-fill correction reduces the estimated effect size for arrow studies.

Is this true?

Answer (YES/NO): NO